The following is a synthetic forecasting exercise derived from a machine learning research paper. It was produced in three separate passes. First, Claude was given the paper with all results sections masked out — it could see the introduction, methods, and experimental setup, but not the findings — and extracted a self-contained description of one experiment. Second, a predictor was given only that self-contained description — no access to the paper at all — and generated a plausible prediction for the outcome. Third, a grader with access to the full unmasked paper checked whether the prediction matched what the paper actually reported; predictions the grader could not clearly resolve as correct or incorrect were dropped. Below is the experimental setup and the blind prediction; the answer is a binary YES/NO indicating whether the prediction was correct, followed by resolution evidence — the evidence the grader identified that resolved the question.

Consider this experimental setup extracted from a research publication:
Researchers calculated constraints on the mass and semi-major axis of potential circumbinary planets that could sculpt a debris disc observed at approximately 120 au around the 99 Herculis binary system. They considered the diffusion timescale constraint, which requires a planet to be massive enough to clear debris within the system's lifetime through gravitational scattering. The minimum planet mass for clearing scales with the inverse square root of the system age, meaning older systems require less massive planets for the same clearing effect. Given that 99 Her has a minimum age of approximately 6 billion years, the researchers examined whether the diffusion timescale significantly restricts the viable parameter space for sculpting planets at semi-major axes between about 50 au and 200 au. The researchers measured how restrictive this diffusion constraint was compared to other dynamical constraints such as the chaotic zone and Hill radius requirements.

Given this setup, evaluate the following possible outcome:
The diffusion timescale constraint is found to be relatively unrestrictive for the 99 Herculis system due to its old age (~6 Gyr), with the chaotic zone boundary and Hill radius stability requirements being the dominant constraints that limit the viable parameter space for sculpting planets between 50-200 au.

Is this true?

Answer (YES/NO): YES